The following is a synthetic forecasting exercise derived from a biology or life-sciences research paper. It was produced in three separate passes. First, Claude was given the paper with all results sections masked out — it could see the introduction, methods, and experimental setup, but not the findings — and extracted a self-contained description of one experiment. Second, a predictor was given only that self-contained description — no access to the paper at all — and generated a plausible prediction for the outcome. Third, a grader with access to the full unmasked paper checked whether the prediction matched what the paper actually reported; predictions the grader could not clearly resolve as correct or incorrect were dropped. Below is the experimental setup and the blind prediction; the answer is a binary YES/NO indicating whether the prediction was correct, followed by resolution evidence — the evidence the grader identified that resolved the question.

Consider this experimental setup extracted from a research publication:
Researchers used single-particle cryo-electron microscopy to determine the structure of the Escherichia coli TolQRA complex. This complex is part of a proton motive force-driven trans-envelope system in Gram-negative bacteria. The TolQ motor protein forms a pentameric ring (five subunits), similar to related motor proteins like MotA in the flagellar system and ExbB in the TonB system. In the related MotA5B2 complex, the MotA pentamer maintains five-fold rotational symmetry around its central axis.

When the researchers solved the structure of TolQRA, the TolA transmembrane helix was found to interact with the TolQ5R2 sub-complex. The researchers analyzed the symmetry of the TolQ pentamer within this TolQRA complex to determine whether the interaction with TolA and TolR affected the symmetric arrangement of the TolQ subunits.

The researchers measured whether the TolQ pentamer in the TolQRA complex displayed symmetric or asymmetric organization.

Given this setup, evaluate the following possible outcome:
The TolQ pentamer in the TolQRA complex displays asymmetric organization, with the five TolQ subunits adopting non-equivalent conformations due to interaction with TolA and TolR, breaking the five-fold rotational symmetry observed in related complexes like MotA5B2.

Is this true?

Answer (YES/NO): NO